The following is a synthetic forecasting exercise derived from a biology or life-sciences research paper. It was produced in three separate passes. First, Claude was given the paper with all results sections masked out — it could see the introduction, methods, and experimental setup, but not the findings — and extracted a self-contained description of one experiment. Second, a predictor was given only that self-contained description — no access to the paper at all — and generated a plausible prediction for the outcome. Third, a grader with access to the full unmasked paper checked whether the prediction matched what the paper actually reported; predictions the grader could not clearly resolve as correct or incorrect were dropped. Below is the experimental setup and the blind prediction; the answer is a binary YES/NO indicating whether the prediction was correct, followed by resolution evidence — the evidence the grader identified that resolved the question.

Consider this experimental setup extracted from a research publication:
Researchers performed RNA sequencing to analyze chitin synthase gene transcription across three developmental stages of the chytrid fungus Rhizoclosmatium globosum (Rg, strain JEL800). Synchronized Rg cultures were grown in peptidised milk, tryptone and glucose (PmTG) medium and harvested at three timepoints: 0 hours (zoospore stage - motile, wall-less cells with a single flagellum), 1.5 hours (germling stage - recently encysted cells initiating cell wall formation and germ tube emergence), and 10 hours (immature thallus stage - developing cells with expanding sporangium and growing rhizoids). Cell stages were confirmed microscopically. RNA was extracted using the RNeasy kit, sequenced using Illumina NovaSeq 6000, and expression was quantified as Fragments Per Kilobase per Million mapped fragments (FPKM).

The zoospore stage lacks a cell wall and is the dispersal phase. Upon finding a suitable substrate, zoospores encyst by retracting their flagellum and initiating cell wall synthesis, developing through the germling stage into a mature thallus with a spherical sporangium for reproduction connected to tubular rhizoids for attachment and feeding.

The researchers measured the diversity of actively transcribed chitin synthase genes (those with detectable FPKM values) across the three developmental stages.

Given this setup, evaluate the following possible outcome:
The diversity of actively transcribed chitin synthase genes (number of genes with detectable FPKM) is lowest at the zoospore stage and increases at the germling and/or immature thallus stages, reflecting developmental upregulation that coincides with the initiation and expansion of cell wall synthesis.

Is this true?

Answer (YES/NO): YES